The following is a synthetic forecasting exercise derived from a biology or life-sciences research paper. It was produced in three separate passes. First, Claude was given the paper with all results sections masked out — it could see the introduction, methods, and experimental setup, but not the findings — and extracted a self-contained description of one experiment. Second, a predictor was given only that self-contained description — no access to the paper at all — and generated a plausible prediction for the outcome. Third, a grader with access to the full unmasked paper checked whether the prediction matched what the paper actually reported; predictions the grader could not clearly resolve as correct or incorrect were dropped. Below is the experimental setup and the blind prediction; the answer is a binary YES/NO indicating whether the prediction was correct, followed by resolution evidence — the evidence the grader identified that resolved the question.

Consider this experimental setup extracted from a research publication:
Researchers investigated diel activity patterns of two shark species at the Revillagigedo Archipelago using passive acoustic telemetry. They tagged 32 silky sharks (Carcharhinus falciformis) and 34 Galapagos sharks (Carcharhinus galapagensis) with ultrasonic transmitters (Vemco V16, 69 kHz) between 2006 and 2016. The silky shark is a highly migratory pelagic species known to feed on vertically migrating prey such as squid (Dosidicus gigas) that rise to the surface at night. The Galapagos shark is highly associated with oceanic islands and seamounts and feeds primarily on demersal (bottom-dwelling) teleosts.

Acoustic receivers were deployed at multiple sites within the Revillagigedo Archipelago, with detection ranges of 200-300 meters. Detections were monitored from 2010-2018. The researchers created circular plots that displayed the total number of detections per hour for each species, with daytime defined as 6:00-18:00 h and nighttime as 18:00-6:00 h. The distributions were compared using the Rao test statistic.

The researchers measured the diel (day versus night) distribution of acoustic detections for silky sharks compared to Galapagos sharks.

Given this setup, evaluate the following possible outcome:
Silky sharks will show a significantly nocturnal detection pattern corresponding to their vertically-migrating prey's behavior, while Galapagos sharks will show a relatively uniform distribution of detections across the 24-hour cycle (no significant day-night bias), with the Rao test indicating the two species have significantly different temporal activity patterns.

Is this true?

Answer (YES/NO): NO